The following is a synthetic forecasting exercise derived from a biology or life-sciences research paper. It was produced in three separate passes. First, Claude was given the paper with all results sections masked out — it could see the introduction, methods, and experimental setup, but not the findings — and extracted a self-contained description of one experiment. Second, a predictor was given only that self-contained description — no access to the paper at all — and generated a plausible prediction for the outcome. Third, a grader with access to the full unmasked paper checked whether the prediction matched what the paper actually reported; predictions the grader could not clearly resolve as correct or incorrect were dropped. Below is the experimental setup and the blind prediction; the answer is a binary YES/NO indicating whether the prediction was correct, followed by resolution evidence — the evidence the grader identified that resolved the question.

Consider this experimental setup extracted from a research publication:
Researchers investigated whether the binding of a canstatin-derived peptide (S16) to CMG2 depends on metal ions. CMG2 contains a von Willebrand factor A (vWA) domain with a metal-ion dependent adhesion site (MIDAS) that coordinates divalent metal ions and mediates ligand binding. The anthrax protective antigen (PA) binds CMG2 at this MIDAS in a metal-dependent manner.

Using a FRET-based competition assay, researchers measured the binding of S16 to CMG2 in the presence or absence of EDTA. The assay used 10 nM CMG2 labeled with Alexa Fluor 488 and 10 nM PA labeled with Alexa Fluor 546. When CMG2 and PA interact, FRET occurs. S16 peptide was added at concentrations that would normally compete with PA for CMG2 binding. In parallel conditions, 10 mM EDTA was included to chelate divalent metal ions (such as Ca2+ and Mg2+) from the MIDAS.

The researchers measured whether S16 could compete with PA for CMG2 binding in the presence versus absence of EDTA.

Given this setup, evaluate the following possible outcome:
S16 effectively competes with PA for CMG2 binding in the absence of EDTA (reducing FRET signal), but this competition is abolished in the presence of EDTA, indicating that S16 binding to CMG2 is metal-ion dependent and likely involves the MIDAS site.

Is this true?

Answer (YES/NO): YES